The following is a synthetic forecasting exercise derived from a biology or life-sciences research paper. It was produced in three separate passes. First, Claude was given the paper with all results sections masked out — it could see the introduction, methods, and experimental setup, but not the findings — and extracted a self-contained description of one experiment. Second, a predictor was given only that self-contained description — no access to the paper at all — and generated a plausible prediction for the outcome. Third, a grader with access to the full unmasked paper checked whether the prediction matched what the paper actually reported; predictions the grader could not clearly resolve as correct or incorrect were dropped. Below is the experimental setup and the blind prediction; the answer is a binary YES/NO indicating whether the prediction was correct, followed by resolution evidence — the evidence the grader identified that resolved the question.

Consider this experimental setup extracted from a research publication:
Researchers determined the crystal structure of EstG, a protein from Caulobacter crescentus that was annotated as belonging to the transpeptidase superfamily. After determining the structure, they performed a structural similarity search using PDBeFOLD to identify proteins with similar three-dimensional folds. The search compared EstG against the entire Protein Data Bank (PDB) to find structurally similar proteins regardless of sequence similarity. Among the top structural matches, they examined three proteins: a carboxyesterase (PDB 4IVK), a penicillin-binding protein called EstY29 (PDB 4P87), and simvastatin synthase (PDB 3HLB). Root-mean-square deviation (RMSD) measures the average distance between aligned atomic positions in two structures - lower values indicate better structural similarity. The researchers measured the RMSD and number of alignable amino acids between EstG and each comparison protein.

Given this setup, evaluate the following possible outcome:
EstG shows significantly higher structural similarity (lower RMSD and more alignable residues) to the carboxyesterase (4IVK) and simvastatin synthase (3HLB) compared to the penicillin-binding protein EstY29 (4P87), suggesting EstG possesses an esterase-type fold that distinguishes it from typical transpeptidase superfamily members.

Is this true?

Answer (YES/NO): NO